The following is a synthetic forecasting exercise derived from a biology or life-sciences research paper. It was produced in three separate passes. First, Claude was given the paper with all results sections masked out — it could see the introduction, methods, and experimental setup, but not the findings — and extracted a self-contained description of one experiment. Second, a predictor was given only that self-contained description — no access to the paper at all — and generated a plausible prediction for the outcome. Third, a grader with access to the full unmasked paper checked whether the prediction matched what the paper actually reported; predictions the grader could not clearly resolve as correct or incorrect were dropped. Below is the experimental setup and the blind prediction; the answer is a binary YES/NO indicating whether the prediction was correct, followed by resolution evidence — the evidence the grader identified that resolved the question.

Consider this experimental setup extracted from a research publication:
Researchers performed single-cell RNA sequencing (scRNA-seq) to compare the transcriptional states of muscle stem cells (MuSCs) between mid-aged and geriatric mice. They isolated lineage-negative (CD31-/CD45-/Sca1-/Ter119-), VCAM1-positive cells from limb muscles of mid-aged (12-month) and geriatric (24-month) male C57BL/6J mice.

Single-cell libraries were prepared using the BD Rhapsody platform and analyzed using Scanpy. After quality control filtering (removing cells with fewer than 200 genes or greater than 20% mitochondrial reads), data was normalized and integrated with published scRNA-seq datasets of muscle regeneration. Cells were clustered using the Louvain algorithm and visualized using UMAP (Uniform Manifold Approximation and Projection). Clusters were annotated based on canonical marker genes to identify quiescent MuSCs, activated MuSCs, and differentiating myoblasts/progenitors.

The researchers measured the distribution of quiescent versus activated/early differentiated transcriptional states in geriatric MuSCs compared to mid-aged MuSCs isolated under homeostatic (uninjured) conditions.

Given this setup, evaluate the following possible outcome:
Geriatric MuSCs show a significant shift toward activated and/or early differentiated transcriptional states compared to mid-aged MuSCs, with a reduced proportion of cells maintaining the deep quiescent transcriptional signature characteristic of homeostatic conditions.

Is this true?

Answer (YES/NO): NO